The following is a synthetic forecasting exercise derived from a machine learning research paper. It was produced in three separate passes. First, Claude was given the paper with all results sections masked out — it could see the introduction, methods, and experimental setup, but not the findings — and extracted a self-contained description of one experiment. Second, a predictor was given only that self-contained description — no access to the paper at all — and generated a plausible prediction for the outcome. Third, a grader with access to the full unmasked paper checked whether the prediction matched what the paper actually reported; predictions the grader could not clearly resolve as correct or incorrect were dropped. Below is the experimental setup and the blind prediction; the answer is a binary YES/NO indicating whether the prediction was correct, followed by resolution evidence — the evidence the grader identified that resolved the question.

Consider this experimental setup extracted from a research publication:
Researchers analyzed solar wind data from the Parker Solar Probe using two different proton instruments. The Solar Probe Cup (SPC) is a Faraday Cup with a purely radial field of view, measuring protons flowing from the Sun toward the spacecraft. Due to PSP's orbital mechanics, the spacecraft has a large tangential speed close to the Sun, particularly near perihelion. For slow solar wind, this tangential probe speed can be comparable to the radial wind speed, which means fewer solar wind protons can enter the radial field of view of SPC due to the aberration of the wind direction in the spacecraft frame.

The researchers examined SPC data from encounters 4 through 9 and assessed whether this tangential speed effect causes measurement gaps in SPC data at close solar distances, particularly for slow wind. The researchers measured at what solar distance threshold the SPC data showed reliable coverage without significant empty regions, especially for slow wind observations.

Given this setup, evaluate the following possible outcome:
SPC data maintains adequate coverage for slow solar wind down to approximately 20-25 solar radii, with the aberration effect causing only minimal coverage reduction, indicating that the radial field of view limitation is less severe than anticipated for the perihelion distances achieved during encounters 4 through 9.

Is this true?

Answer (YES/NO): NO